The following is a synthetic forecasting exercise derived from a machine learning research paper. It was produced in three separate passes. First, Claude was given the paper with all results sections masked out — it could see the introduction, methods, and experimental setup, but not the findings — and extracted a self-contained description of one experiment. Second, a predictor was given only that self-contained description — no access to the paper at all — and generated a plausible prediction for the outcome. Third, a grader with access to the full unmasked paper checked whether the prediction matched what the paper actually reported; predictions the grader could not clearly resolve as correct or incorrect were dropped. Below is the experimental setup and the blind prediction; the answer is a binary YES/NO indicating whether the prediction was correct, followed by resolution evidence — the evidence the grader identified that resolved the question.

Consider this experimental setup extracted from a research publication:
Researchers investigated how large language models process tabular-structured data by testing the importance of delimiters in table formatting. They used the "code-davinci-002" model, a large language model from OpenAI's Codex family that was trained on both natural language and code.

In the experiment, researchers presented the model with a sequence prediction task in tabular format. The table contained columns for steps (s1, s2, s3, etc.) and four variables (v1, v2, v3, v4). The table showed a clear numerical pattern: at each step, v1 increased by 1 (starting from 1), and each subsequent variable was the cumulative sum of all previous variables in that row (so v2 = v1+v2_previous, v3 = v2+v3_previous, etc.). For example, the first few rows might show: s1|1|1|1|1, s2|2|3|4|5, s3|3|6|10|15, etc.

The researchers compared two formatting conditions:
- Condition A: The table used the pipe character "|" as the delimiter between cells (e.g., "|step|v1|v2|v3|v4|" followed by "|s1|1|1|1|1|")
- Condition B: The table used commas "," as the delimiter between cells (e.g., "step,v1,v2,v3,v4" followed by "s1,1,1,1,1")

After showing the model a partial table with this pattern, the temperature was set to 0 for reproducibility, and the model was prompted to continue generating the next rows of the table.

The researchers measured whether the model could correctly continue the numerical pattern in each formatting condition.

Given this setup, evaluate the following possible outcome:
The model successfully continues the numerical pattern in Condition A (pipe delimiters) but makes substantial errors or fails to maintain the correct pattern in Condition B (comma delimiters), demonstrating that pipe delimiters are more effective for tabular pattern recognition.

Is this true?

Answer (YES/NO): YES